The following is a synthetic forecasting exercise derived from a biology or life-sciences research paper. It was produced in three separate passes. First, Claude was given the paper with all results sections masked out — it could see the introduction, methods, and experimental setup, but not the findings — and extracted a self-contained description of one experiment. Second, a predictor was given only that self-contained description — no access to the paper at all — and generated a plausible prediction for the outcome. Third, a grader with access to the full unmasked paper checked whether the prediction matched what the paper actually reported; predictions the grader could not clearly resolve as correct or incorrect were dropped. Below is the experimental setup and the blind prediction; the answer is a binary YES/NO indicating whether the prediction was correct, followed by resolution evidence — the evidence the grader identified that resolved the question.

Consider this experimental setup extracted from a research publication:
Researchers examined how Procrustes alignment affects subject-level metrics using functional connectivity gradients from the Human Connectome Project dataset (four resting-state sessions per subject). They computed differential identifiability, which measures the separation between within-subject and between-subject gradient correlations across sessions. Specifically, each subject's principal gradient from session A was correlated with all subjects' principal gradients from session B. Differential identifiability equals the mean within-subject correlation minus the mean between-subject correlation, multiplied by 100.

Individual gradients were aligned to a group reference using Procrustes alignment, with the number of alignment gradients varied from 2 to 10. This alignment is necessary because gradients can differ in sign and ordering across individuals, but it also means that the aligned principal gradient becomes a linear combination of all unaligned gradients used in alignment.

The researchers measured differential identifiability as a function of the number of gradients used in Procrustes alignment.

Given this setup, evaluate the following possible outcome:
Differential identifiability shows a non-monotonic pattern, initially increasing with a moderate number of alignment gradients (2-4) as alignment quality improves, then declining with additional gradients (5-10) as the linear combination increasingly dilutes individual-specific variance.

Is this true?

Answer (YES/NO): NO